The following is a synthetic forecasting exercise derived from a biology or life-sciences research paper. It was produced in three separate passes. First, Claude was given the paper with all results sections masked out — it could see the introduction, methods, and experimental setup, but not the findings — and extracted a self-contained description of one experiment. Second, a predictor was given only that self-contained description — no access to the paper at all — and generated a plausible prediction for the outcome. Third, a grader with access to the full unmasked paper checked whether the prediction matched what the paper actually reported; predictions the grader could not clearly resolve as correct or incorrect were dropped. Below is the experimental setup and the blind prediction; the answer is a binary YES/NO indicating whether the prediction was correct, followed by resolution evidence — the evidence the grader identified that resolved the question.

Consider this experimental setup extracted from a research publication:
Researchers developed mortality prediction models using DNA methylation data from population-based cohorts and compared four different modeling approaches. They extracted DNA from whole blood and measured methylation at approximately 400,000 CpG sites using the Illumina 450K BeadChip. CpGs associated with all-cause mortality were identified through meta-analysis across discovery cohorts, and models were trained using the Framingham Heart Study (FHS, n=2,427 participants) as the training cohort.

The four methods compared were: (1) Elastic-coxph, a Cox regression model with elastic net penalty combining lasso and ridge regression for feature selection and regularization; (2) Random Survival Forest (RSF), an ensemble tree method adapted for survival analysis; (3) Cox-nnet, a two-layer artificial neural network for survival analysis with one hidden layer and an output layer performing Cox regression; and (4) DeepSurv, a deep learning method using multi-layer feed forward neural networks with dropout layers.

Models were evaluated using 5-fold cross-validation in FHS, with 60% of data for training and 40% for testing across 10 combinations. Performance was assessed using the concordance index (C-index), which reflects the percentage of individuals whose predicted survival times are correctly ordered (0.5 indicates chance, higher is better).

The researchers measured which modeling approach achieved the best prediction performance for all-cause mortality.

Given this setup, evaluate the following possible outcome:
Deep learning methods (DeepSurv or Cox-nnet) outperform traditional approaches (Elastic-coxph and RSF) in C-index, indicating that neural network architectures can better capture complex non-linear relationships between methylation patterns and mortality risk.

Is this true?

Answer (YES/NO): NO